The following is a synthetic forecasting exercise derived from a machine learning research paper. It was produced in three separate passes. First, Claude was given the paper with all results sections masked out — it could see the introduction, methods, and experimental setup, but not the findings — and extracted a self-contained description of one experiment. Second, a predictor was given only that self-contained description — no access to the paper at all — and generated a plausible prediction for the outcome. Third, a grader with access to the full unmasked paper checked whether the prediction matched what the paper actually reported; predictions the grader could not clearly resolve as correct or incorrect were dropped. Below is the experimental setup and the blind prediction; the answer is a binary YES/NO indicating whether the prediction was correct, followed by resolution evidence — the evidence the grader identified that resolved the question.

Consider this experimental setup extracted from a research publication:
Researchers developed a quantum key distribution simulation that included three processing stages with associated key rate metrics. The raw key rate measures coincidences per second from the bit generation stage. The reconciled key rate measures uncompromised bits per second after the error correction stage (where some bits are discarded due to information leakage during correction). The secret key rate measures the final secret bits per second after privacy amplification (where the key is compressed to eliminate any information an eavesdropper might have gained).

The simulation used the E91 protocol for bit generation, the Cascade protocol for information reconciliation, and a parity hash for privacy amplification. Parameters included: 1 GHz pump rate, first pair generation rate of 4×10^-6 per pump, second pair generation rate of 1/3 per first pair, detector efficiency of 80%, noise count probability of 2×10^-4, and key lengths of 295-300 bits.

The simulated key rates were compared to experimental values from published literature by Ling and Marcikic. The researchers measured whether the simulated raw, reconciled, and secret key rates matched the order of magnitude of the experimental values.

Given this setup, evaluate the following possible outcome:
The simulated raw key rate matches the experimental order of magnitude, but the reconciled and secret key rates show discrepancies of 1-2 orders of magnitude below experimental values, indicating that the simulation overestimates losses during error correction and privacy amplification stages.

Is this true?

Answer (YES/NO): NO